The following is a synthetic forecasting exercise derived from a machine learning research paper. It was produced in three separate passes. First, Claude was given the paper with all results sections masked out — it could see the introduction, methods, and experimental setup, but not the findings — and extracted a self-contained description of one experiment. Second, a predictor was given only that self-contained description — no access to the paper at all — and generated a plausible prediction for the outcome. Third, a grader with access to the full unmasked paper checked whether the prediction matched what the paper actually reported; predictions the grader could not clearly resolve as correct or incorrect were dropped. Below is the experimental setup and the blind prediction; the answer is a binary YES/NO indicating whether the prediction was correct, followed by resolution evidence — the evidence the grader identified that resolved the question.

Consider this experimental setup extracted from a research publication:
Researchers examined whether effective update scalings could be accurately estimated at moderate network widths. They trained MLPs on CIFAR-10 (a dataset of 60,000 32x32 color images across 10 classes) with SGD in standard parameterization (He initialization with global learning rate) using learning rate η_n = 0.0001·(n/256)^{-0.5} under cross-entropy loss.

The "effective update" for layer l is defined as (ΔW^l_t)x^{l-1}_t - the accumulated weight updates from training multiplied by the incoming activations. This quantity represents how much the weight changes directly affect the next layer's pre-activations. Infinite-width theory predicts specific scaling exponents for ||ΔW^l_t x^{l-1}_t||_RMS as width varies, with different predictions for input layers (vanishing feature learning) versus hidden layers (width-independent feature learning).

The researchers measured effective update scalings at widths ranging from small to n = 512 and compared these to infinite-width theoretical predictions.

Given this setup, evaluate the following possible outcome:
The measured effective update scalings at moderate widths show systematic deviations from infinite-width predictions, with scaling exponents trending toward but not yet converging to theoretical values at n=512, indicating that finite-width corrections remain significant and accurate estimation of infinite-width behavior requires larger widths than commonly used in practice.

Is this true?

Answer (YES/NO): NO